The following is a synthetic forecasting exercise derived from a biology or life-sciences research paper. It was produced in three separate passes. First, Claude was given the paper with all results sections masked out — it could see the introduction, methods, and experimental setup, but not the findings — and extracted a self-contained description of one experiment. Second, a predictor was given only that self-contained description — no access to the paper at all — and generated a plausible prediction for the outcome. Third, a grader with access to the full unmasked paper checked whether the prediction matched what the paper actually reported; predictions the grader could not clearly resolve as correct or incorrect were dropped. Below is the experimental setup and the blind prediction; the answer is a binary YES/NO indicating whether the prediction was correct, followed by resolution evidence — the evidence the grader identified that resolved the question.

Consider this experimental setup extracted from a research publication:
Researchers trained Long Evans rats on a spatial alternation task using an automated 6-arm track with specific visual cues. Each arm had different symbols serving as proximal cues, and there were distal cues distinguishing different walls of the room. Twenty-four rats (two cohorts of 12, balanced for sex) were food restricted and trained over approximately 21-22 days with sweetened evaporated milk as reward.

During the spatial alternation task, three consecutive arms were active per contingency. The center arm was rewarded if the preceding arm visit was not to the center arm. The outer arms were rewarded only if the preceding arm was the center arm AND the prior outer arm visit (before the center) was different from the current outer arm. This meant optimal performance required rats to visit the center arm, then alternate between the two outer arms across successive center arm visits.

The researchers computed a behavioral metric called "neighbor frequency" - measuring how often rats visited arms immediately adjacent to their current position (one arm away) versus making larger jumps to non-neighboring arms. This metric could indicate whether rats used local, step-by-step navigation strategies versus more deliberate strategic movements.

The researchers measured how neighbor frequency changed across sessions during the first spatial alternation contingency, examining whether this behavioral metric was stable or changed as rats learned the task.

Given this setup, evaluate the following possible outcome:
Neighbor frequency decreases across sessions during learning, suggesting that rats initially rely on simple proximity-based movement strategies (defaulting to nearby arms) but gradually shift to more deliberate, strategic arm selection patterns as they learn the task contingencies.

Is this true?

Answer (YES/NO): NO